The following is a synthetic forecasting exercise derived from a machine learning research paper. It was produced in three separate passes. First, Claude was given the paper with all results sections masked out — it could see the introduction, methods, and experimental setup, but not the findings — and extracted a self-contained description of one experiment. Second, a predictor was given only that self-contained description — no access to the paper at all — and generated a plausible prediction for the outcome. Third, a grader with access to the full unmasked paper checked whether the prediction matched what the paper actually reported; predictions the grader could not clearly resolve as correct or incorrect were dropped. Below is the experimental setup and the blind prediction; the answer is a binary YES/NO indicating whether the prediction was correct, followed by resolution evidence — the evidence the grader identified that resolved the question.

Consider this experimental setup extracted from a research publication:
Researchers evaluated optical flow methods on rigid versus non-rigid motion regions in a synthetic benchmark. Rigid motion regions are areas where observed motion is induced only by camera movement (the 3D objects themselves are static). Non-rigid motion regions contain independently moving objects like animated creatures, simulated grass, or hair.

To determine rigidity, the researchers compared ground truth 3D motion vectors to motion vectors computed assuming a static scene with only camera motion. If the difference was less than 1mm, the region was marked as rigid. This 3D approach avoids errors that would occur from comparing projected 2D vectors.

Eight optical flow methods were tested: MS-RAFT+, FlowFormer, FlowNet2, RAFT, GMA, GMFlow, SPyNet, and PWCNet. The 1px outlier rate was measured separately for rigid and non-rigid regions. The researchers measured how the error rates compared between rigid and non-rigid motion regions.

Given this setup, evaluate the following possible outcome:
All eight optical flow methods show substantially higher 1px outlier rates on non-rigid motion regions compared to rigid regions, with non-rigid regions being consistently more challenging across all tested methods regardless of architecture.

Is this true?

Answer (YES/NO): NO